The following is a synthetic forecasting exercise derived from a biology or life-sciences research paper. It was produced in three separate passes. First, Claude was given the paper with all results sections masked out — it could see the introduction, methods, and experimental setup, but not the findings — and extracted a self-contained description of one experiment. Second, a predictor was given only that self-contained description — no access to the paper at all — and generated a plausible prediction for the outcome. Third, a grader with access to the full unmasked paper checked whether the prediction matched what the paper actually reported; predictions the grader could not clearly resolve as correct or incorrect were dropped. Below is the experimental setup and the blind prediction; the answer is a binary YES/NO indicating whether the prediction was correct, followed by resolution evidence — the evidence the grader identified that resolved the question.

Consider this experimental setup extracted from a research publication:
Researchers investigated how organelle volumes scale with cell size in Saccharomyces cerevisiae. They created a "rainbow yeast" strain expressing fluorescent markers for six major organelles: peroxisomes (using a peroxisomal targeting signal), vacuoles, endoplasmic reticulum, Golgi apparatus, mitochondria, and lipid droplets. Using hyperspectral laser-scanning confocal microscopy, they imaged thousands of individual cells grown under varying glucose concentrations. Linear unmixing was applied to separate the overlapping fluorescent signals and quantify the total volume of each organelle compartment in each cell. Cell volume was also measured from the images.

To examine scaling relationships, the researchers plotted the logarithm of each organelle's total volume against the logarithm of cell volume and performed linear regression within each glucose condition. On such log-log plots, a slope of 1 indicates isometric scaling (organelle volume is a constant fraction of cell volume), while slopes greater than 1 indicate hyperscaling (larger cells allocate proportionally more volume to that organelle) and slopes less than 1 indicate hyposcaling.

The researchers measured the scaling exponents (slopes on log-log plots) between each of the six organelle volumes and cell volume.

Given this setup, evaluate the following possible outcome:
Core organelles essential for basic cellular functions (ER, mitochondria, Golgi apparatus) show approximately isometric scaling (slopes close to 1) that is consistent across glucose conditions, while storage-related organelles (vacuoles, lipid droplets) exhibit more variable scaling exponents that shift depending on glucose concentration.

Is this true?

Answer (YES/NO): NO